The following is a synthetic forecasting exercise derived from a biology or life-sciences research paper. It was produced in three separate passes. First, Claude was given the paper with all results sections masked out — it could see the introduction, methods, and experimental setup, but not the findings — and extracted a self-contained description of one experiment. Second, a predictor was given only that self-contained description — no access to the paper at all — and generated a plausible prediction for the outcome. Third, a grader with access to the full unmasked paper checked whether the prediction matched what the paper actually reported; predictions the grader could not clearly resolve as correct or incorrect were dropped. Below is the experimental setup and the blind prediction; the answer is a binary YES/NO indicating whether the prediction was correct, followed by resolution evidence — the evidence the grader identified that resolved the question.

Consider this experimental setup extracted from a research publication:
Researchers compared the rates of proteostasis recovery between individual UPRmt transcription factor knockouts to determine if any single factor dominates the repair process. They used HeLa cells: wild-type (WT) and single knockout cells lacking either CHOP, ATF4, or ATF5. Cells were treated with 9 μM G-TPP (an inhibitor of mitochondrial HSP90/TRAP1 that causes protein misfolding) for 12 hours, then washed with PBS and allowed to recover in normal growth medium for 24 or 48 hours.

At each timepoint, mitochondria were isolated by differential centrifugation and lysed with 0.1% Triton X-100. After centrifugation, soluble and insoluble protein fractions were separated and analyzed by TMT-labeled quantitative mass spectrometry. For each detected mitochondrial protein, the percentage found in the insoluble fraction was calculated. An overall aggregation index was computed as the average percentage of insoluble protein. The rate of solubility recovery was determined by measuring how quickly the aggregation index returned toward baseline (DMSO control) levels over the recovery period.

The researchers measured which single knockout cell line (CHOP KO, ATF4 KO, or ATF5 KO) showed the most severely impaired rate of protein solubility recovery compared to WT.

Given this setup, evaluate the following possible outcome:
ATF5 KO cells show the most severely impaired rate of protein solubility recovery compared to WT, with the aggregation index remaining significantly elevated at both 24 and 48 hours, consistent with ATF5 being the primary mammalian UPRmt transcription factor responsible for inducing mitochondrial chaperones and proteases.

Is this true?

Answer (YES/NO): NO